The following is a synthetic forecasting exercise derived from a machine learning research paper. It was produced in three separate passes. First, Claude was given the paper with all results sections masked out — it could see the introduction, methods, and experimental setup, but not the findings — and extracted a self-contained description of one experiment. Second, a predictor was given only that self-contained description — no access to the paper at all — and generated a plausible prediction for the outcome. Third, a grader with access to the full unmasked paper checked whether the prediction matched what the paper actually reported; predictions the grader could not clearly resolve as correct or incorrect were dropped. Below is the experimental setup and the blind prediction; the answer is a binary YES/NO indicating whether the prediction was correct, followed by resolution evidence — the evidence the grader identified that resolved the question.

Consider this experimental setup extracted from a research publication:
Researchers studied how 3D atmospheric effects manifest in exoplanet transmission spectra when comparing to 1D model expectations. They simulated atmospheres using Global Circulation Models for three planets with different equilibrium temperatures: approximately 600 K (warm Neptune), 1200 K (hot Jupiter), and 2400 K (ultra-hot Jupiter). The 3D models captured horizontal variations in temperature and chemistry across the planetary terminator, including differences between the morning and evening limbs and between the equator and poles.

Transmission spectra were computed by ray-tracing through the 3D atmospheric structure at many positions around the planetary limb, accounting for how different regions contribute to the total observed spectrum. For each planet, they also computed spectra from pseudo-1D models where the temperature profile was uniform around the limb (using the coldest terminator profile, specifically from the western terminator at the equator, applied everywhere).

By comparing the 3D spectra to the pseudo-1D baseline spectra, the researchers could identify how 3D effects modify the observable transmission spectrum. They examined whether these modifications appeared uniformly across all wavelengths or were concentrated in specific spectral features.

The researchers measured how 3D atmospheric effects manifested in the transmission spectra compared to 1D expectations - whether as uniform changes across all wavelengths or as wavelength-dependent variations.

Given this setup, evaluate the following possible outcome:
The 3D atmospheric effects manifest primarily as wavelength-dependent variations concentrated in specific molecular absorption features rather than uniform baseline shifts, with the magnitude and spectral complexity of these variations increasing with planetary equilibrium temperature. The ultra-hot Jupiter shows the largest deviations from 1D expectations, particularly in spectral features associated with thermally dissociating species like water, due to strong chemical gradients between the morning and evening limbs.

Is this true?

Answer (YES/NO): NO